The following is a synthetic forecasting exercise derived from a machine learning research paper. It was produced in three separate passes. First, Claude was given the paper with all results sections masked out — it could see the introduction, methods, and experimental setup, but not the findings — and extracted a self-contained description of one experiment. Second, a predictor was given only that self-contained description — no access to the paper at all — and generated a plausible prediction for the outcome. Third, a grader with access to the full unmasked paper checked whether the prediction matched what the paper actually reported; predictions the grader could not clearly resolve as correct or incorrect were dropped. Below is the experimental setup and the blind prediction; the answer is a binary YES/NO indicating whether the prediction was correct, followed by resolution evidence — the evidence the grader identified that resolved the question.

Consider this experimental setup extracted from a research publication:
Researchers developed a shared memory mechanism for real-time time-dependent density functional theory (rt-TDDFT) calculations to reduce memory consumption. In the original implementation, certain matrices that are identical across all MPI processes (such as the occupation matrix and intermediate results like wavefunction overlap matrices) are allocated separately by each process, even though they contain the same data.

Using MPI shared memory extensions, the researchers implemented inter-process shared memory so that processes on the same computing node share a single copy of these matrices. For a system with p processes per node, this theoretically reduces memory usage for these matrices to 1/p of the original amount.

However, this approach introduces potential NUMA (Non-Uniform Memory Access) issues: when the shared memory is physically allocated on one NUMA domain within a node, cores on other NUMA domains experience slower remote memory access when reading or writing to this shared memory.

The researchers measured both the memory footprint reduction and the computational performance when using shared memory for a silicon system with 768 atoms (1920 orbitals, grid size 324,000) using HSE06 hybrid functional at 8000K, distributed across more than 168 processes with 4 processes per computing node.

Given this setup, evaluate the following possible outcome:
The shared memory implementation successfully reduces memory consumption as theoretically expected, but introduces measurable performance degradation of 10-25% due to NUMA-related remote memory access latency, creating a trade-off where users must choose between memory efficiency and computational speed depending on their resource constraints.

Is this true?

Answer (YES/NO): NO